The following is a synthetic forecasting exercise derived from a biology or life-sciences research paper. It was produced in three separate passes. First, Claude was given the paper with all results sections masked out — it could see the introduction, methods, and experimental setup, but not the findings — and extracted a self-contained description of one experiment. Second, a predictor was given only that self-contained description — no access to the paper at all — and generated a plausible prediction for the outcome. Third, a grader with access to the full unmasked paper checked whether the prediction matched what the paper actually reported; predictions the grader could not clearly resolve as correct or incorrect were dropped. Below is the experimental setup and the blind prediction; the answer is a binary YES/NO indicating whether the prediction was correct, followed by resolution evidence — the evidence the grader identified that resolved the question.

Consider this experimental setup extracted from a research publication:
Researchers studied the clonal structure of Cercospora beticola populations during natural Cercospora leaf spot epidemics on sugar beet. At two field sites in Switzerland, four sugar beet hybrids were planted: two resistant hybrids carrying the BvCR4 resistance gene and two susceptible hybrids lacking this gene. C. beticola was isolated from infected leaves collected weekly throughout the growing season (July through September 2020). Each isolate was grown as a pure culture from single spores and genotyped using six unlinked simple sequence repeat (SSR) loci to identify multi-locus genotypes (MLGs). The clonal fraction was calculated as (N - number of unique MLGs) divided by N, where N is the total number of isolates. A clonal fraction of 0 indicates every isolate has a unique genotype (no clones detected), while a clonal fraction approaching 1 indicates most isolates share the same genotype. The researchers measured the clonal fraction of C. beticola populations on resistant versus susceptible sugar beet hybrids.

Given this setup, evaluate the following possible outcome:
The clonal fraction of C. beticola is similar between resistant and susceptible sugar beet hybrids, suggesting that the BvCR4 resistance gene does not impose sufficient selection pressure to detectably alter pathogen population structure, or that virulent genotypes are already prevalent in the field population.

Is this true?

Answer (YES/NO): NO